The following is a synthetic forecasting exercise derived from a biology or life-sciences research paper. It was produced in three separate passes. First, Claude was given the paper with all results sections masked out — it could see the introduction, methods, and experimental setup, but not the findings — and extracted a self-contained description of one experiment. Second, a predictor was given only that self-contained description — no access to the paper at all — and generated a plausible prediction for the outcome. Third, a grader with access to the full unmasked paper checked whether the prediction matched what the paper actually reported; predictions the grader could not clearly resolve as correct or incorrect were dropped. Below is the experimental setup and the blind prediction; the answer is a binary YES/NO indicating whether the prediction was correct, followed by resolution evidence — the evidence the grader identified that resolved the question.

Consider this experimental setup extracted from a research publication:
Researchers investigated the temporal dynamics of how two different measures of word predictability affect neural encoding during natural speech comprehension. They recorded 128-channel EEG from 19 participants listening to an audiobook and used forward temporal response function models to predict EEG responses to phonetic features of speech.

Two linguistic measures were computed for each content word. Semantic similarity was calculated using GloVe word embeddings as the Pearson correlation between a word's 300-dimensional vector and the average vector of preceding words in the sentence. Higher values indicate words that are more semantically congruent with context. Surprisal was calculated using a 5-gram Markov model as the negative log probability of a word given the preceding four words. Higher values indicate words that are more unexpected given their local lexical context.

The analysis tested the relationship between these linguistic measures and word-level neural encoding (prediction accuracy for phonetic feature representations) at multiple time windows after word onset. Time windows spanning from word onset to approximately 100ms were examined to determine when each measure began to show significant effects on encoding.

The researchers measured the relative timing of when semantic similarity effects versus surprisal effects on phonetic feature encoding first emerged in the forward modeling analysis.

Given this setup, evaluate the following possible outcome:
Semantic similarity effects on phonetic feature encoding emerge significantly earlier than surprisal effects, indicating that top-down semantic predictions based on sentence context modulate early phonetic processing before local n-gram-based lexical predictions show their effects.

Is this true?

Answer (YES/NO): YES